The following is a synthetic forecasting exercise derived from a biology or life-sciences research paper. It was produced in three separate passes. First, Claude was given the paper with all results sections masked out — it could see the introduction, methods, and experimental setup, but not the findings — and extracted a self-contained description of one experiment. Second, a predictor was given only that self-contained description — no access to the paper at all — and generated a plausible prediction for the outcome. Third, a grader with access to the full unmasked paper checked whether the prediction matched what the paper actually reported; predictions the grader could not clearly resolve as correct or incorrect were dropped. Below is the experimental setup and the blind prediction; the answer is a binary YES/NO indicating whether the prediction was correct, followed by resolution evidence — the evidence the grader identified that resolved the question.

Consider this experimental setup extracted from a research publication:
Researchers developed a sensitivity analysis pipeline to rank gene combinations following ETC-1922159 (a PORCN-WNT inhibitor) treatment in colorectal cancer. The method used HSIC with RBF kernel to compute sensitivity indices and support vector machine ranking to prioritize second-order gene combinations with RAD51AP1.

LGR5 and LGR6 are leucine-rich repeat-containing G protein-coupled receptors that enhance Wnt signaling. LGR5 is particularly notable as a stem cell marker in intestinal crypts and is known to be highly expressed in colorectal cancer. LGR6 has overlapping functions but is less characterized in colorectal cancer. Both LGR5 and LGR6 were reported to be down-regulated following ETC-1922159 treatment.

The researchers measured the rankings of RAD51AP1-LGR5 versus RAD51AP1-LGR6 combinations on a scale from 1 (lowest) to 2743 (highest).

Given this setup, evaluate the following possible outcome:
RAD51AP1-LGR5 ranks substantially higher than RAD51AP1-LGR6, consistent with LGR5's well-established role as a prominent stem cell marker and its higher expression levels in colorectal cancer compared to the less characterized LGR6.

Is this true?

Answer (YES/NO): YES